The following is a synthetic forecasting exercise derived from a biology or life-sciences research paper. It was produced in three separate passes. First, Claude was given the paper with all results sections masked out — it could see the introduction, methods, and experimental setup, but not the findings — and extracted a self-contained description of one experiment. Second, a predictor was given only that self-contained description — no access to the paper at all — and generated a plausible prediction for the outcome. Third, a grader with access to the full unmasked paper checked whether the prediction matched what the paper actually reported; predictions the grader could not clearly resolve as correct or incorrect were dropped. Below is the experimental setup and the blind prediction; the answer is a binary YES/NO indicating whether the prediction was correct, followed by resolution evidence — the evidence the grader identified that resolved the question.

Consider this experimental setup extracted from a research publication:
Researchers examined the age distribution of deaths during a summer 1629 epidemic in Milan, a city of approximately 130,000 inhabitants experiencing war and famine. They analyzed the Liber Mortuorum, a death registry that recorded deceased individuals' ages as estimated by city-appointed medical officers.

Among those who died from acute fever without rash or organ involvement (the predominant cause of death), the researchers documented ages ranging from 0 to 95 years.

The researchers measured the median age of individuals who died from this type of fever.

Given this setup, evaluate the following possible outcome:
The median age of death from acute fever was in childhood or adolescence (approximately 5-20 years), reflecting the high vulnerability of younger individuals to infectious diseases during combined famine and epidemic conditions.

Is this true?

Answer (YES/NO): NO